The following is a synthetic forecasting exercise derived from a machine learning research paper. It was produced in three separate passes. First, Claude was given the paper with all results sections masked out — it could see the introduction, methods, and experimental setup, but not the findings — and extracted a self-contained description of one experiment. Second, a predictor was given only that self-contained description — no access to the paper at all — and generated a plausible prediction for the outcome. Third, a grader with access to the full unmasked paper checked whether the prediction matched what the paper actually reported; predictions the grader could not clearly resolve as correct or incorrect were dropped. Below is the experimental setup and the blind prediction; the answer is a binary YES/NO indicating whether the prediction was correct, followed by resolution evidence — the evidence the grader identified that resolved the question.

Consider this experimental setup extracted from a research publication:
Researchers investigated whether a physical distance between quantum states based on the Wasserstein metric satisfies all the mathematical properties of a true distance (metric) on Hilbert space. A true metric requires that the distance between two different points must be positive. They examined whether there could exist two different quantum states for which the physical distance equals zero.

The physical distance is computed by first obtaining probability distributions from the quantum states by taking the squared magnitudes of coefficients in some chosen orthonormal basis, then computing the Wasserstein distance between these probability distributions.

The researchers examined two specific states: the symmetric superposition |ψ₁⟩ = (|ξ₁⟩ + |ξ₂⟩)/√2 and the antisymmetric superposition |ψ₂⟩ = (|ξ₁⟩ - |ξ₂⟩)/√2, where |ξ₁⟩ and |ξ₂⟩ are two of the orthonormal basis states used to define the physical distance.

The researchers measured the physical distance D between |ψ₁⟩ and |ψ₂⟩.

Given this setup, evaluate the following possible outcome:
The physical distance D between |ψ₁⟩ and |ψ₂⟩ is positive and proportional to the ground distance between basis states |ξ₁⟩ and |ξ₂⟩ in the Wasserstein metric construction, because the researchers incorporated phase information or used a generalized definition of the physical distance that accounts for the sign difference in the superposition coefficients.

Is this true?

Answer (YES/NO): NO